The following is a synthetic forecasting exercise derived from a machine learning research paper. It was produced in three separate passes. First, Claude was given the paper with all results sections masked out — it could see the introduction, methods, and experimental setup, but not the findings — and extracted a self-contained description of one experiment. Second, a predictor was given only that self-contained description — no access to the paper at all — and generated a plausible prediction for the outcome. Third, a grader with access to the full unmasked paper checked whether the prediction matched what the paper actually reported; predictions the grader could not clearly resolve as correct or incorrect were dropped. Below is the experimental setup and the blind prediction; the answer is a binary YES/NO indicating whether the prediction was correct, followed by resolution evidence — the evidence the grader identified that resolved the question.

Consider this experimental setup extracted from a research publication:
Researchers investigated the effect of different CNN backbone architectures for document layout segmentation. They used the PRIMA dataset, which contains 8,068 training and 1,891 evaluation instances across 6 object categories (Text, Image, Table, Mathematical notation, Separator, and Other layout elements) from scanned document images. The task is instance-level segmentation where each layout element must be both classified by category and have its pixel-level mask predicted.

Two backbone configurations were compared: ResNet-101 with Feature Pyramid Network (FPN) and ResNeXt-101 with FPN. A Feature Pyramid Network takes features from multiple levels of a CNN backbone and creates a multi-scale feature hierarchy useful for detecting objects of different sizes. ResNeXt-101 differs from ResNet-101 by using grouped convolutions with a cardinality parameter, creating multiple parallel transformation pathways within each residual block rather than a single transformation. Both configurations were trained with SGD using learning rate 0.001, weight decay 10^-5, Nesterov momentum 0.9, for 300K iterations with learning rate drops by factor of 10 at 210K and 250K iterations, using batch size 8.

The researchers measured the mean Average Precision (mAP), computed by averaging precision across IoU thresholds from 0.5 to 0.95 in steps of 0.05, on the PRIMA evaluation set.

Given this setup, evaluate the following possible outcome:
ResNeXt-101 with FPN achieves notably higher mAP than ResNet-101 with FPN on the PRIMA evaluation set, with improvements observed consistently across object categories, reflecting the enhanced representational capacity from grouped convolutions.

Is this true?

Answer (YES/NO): NO